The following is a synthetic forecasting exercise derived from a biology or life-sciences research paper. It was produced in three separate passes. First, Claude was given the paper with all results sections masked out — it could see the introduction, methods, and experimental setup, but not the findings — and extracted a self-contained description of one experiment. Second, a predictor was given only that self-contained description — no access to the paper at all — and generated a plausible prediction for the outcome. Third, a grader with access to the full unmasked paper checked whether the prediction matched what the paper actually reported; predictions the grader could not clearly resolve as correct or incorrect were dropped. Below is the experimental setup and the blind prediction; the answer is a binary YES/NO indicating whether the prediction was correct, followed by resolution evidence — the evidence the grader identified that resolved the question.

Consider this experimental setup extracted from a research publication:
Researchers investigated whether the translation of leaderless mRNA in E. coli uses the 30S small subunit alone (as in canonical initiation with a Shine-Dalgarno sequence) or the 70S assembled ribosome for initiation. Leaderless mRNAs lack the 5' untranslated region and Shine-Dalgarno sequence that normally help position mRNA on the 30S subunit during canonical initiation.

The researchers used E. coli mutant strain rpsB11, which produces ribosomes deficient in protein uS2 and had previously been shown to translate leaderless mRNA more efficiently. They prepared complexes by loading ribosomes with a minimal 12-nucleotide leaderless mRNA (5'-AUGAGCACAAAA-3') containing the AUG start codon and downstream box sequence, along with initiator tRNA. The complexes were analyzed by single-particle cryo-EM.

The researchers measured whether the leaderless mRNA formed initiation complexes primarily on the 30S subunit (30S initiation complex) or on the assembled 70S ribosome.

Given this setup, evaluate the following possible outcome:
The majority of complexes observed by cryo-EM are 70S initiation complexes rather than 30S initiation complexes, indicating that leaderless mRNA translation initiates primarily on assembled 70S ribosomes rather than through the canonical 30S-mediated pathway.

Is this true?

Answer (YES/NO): YES